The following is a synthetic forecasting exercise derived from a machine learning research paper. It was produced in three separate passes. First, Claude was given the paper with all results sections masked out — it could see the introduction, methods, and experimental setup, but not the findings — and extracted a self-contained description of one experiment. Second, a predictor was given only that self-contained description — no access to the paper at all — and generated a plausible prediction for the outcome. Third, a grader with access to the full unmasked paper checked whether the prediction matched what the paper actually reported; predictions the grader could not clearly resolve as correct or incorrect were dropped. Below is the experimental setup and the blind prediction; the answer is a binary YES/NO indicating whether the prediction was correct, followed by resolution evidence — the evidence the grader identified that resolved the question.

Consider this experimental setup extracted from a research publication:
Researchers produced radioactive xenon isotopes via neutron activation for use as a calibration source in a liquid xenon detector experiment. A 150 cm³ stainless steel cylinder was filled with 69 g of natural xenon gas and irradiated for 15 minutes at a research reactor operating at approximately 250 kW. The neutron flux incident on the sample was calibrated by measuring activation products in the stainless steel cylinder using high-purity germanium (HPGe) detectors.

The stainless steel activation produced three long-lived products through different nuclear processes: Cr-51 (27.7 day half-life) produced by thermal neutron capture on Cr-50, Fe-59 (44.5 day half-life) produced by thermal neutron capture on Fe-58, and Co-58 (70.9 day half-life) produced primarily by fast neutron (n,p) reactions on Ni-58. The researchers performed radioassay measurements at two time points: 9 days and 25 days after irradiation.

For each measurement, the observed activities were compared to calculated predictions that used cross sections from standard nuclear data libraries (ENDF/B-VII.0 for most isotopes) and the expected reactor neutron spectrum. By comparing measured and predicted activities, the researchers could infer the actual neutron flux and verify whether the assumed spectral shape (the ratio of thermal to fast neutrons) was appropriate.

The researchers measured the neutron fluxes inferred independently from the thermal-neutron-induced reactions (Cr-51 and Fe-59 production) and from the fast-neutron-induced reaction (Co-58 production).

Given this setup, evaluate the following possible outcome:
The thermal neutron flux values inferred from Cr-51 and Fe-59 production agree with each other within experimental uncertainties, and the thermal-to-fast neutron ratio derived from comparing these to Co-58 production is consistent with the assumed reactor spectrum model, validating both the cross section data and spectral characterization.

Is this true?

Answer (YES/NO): YES